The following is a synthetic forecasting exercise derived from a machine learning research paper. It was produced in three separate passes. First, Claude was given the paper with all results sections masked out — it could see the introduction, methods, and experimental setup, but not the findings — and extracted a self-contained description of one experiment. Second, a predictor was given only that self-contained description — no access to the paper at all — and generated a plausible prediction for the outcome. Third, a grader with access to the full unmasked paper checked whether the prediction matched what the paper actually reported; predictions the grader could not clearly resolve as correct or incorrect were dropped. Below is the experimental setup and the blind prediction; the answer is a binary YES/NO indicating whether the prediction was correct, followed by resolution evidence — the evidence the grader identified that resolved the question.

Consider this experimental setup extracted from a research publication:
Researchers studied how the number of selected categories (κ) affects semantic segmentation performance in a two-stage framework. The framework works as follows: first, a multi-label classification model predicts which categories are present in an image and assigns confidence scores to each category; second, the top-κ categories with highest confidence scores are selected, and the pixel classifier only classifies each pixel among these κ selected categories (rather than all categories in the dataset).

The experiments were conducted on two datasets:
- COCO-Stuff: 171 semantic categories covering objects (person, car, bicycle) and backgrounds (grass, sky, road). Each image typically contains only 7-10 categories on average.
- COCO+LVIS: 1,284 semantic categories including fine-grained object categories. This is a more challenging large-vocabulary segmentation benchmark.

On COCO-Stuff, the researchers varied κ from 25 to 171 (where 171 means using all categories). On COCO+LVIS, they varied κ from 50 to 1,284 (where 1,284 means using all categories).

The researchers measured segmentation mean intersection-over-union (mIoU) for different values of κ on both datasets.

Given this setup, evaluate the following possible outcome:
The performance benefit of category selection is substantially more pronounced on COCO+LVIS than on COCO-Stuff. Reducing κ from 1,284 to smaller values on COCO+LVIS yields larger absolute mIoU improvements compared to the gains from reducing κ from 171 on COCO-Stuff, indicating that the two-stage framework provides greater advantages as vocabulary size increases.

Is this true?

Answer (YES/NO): NO